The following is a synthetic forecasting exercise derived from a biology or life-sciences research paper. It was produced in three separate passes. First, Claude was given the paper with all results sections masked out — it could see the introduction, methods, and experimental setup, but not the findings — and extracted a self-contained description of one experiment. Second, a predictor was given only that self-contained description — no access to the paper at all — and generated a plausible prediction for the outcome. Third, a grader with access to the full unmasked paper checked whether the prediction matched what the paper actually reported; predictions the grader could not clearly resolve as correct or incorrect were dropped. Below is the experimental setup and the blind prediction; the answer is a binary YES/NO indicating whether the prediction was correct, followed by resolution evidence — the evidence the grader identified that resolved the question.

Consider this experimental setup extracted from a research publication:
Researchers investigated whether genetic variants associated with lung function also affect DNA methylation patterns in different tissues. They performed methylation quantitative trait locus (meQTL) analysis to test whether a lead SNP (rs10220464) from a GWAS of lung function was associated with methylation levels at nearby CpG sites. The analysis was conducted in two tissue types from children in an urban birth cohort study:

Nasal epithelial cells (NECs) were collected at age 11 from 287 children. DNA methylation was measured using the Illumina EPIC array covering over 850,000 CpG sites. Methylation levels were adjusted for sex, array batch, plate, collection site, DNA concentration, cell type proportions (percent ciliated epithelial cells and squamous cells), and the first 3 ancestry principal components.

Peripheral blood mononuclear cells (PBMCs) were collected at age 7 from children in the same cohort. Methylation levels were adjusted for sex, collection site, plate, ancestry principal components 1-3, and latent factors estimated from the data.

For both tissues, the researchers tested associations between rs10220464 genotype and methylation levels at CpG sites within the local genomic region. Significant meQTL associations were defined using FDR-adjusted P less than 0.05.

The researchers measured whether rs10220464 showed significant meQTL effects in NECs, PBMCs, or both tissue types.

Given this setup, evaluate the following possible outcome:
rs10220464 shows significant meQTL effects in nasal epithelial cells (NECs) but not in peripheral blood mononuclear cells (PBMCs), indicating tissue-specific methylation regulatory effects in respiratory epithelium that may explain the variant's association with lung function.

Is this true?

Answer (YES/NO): YES